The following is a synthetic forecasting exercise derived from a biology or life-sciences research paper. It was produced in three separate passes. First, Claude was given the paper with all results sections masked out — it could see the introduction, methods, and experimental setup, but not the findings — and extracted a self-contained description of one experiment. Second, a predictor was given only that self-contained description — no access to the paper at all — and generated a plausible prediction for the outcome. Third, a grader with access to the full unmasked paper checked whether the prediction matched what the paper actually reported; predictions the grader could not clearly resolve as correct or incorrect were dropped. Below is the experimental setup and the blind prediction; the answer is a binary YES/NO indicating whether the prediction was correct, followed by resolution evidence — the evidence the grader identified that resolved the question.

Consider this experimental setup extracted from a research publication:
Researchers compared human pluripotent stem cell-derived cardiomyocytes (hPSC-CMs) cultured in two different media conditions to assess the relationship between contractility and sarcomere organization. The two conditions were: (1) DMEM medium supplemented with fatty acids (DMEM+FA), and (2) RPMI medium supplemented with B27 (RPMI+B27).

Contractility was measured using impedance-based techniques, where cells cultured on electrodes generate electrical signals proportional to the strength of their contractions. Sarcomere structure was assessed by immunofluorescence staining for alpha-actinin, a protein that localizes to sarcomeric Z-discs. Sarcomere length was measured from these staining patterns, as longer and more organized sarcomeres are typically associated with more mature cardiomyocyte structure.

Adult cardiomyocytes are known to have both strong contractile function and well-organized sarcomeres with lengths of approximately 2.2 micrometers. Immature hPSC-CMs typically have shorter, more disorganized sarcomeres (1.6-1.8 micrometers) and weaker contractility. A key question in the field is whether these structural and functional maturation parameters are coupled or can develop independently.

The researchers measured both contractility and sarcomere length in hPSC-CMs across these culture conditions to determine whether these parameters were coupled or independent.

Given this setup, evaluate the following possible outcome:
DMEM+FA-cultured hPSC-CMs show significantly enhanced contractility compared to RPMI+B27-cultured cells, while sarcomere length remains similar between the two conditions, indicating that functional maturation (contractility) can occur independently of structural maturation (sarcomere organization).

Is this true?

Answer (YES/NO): YES